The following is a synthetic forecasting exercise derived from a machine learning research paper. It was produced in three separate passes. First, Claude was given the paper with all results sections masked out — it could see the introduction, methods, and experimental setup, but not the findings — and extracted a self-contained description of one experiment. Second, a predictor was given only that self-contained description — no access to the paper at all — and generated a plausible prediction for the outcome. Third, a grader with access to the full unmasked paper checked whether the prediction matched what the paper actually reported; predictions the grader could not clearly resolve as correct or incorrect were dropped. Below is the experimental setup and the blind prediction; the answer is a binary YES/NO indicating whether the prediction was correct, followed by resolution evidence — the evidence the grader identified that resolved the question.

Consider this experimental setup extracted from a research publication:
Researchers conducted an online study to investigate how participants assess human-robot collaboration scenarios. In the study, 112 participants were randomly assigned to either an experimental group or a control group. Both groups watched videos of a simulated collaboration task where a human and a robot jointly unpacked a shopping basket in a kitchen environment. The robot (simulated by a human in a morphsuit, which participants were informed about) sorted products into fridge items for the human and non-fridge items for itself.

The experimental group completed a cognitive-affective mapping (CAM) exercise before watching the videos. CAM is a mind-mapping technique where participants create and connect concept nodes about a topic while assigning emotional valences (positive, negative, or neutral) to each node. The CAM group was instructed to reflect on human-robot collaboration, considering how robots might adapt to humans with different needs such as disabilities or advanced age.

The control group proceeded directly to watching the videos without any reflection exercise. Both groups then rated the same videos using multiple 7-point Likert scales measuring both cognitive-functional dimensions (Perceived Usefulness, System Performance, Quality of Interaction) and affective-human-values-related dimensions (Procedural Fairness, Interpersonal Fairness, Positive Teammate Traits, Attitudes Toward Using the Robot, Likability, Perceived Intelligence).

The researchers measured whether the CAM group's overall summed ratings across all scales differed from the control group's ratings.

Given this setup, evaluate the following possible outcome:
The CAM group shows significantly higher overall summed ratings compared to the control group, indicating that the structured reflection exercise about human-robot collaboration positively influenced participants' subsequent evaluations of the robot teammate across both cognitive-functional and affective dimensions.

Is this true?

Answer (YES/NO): NO